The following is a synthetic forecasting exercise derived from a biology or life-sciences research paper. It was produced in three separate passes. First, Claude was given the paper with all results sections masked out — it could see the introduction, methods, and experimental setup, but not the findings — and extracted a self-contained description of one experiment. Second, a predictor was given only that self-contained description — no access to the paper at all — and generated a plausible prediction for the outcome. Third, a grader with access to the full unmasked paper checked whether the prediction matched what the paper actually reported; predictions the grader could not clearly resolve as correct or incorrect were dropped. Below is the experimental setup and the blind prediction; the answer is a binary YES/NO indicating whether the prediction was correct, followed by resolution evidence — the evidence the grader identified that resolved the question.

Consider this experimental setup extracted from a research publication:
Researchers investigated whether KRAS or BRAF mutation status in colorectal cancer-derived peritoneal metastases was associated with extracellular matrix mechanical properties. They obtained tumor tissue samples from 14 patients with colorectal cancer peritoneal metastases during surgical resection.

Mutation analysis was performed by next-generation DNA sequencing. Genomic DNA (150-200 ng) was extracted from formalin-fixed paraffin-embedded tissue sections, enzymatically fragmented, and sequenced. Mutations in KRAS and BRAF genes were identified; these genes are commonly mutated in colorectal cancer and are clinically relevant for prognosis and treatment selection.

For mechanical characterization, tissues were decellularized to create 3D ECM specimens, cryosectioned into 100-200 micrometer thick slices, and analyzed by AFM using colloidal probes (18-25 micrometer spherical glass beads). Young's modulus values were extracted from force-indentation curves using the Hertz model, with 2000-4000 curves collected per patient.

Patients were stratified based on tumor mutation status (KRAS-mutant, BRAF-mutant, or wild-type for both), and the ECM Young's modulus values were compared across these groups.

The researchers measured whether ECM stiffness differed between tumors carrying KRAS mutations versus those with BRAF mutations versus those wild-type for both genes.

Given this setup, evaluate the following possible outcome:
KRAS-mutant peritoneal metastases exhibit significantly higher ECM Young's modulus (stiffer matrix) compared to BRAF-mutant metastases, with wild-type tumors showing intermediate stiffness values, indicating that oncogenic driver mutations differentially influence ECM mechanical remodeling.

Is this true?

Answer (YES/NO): NO